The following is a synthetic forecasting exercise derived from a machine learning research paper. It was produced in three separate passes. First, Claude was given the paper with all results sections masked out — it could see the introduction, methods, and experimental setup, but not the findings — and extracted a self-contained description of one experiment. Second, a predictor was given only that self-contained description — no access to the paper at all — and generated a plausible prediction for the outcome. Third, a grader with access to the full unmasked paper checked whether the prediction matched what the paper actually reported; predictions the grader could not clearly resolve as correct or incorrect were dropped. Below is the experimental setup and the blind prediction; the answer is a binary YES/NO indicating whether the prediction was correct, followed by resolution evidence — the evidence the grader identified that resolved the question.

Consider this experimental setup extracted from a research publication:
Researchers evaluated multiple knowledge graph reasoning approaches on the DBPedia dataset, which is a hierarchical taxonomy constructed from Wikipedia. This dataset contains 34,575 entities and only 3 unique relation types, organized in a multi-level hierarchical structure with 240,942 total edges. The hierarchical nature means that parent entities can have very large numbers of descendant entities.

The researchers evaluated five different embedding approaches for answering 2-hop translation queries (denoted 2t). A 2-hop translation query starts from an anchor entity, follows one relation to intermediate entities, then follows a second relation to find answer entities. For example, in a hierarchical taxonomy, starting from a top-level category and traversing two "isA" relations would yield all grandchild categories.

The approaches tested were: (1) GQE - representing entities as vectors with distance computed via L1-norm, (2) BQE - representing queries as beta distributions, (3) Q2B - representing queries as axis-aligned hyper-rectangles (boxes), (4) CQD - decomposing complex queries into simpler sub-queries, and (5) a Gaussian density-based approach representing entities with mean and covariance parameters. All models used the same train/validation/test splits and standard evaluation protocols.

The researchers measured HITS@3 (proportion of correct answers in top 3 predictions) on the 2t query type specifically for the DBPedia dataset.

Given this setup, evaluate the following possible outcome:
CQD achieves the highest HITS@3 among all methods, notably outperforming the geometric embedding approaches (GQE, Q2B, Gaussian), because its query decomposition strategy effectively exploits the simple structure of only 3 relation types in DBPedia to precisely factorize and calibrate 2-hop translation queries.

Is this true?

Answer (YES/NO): NO